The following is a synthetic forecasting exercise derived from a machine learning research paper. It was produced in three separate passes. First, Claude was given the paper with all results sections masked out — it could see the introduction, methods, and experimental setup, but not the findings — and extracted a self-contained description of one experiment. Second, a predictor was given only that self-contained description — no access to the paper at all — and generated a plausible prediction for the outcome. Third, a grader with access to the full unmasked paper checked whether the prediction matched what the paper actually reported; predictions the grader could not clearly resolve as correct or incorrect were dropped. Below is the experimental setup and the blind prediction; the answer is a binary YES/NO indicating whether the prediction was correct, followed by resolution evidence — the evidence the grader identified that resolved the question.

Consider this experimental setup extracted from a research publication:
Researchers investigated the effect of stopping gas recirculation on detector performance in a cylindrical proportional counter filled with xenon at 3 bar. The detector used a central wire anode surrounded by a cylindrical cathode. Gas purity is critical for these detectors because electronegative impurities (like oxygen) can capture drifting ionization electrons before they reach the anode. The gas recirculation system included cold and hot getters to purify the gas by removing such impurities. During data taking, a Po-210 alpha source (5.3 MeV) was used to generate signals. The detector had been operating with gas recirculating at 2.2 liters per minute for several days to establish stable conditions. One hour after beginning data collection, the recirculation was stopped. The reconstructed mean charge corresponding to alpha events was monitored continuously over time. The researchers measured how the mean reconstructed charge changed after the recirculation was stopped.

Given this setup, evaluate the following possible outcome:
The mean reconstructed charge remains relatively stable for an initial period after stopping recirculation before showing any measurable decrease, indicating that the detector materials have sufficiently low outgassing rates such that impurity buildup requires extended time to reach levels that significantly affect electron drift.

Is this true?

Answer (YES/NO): NO